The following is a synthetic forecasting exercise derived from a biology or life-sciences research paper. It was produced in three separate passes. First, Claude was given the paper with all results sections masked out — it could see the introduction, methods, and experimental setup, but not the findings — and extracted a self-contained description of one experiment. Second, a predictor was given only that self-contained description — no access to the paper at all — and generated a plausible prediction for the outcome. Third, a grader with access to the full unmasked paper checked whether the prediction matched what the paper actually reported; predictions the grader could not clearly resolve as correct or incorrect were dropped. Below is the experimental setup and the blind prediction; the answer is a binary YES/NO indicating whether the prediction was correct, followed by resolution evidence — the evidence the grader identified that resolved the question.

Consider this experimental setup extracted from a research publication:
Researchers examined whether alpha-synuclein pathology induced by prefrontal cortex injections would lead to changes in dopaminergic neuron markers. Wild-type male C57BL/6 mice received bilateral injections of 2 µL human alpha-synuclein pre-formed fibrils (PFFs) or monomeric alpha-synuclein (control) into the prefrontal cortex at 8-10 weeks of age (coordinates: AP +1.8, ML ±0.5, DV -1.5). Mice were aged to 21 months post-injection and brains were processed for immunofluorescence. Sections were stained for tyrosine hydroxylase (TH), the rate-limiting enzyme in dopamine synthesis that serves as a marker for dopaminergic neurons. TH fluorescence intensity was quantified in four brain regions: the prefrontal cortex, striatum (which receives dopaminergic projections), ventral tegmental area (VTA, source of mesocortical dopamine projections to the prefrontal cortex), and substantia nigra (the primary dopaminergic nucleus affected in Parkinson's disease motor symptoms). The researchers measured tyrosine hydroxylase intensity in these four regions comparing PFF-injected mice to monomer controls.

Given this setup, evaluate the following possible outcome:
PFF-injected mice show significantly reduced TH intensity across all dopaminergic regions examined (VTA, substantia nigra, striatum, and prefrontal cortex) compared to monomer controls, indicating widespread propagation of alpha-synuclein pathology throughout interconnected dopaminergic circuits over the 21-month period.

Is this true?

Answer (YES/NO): NO